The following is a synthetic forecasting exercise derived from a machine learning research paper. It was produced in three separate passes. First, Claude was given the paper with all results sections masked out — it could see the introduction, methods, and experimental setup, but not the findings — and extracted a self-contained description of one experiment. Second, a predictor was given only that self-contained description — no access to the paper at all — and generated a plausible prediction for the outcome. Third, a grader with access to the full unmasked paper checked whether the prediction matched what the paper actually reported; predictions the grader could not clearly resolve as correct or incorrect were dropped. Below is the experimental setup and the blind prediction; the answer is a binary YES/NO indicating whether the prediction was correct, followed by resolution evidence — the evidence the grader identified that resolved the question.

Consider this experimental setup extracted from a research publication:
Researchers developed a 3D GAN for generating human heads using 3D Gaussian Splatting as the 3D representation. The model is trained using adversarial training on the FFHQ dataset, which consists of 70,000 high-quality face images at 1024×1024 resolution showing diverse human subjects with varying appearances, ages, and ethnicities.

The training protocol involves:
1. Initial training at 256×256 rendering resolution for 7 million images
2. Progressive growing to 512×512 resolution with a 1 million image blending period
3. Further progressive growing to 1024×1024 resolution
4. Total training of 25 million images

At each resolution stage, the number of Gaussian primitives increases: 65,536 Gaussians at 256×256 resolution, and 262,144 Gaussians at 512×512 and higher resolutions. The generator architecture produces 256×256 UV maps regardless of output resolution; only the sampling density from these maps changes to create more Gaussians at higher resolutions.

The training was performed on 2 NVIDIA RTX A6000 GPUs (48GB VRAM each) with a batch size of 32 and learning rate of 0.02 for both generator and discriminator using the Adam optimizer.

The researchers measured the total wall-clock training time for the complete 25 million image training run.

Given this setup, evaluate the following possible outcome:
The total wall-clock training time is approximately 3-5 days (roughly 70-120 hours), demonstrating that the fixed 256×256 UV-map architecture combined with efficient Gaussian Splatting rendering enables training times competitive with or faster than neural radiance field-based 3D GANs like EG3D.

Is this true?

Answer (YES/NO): NO